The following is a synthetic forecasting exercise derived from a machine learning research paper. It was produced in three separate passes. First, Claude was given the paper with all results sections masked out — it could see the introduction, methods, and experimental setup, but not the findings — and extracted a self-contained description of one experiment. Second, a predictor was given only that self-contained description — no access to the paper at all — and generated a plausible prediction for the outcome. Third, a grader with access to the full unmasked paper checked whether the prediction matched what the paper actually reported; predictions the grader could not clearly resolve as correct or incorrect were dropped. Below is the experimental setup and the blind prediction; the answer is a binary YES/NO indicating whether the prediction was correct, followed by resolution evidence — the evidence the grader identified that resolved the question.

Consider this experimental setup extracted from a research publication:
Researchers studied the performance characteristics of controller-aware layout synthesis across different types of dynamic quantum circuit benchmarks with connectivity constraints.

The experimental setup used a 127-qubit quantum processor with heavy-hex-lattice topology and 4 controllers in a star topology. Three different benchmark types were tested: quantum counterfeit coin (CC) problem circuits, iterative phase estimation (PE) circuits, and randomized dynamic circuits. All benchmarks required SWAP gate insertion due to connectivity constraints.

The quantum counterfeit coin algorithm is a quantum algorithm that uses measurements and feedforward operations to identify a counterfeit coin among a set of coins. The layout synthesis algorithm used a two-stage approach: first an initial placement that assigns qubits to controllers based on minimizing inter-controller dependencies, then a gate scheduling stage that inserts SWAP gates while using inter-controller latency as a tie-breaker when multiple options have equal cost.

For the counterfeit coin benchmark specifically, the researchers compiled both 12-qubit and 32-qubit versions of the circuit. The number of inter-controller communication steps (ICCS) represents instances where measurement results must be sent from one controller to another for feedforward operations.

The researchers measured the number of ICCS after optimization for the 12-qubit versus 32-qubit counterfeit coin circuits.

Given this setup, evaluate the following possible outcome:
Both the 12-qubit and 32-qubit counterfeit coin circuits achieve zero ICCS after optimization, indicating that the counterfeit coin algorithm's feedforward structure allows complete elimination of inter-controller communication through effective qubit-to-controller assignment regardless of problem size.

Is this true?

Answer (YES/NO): NO